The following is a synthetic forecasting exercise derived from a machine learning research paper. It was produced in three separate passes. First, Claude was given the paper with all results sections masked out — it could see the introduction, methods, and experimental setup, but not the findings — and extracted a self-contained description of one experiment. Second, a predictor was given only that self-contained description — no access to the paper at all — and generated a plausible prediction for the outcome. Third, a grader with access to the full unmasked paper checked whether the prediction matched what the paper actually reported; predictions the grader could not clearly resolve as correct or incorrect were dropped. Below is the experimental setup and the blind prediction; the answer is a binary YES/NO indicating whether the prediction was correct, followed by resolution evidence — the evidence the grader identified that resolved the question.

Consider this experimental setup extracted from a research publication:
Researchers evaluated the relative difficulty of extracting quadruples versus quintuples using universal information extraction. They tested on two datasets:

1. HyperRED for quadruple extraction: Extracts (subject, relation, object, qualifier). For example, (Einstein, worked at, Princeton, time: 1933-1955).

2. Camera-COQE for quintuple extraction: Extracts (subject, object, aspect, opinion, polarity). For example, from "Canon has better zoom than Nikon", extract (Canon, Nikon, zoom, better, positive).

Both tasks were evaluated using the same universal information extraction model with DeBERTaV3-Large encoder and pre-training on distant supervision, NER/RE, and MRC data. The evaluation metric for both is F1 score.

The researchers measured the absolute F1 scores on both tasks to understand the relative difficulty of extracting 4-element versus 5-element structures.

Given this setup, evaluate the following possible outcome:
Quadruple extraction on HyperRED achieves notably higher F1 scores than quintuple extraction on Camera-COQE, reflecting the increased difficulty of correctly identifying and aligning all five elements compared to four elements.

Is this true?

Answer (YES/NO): YES